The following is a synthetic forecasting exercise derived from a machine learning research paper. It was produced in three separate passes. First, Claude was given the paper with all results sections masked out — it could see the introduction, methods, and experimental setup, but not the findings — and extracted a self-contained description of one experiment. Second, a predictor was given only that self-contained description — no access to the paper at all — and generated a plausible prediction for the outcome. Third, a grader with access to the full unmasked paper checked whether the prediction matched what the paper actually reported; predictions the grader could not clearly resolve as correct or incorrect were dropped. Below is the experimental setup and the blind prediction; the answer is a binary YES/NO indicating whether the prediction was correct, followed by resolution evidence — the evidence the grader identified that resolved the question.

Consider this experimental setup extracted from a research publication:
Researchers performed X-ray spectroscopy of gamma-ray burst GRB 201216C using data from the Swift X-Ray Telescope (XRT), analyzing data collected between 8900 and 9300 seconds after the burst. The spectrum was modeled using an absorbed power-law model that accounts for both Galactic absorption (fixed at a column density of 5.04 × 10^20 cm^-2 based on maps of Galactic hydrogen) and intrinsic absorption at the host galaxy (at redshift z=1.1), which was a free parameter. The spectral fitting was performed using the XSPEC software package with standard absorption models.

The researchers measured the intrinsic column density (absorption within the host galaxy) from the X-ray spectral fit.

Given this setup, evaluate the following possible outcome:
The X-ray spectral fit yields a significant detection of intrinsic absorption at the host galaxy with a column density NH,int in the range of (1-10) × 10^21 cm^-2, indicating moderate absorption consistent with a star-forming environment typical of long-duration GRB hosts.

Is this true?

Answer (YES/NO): NO